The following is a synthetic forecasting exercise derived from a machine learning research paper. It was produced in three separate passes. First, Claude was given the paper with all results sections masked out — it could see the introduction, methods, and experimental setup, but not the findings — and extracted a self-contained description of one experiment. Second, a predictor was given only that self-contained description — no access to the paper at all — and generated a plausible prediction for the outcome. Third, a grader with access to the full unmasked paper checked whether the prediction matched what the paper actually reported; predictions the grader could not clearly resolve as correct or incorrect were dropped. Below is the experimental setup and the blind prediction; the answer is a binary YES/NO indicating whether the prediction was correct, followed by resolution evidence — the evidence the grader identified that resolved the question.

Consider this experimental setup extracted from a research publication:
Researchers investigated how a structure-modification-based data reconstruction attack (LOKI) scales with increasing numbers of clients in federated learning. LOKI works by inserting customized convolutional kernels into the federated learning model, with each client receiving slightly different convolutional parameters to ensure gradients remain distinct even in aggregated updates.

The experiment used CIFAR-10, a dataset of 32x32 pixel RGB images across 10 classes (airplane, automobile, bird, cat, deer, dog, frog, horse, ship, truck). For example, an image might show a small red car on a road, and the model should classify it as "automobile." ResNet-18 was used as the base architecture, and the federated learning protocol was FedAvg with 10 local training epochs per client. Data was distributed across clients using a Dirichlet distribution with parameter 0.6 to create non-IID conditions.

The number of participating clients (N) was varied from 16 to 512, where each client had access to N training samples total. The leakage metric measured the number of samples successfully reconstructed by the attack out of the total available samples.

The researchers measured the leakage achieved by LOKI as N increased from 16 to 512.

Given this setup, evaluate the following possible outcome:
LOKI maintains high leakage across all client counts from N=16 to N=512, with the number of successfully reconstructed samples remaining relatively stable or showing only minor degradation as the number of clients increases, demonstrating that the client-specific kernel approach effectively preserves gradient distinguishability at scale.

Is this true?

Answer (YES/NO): YES